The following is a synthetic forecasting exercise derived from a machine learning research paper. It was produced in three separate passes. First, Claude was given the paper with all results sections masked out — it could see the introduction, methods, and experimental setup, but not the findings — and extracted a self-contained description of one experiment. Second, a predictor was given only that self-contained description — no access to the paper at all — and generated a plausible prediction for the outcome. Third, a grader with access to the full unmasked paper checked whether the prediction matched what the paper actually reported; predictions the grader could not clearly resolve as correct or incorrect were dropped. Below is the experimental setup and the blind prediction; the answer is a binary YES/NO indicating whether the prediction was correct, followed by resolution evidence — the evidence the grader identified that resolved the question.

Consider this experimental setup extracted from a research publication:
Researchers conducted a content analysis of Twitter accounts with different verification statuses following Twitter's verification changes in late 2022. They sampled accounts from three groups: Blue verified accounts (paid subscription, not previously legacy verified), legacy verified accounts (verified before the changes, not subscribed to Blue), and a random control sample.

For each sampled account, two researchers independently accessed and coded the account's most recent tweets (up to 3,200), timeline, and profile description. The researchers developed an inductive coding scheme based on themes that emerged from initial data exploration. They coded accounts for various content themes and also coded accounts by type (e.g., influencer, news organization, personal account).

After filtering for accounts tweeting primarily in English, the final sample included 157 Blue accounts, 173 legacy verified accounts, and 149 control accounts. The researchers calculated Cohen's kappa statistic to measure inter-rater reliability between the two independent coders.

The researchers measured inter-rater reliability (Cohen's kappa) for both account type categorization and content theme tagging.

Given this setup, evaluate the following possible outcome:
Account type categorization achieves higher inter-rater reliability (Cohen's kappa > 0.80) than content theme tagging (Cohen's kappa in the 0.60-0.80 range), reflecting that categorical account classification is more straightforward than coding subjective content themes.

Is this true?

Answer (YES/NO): NO